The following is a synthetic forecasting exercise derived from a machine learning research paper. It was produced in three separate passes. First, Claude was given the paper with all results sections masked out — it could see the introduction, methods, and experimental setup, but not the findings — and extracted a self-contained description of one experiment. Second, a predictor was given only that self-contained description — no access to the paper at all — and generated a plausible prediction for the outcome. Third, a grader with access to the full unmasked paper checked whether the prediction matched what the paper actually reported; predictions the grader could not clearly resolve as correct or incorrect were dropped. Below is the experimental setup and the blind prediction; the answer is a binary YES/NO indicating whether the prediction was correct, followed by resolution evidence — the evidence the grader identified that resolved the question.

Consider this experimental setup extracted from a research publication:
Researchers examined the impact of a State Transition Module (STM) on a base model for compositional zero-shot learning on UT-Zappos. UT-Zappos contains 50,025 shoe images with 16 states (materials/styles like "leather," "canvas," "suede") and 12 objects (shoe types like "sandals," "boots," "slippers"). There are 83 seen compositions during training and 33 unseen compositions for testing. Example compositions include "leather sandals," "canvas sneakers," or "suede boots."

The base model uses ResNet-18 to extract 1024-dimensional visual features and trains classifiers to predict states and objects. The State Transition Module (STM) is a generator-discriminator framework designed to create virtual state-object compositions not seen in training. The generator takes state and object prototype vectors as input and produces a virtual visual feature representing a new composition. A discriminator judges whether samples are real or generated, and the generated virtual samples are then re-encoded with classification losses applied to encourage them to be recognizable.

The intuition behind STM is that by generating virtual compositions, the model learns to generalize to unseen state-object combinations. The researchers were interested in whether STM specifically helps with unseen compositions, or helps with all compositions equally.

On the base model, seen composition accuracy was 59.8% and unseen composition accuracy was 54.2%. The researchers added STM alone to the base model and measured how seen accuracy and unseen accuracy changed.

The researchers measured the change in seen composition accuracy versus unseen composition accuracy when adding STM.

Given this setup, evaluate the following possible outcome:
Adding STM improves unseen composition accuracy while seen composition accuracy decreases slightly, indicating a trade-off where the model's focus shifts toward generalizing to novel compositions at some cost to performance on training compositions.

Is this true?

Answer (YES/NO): NO